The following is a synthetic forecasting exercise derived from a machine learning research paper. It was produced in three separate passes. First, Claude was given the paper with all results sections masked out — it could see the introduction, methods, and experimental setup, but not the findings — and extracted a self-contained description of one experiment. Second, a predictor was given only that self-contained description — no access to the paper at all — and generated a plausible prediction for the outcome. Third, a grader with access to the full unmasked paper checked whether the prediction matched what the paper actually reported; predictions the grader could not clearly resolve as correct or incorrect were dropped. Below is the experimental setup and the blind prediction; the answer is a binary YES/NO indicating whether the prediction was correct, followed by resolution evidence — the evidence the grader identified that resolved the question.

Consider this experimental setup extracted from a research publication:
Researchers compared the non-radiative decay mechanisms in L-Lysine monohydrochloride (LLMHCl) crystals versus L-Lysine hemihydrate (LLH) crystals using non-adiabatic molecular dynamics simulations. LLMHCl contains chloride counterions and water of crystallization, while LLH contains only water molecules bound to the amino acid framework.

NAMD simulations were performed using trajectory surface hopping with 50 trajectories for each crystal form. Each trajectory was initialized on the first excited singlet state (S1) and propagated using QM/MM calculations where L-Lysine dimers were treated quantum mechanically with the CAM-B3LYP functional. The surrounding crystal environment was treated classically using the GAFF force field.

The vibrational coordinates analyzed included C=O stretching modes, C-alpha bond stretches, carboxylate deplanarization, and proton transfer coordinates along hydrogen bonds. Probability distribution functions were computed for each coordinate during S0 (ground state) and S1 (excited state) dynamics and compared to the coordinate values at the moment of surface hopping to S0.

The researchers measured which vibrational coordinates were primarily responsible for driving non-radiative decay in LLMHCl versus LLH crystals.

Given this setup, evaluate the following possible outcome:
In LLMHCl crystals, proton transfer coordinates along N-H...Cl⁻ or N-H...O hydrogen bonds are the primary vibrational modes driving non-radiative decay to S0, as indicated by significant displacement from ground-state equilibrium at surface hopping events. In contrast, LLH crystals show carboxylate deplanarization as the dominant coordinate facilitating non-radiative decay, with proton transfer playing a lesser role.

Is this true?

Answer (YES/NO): NO